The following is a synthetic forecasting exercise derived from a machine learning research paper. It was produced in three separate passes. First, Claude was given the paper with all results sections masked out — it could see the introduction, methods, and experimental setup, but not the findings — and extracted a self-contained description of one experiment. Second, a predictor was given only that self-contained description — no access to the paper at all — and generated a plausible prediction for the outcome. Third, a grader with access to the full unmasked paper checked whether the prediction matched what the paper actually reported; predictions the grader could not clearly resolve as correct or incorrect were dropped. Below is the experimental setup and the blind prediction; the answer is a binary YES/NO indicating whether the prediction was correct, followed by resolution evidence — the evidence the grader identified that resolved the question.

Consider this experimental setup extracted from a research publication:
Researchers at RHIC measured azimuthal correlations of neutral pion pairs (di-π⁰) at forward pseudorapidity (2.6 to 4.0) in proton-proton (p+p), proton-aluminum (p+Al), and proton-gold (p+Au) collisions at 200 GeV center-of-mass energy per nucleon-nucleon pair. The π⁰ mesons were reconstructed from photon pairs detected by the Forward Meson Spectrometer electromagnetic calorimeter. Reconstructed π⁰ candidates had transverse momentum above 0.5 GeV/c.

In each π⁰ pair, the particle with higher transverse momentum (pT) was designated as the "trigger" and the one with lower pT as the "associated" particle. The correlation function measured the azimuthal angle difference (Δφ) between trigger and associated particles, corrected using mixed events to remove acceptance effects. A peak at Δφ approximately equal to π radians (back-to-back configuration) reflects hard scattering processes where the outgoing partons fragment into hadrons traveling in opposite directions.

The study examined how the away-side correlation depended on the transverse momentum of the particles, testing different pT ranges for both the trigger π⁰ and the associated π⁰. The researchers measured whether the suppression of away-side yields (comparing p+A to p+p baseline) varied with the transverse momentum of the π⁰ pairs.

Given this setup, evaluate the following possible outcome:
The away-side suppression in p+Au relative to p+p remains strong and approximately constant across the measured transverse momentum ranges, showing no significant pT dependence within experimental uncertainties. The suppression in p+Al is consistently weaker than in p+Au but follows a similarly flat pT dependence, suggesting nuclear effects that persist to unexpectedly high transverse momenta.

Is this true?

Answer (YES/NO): NO